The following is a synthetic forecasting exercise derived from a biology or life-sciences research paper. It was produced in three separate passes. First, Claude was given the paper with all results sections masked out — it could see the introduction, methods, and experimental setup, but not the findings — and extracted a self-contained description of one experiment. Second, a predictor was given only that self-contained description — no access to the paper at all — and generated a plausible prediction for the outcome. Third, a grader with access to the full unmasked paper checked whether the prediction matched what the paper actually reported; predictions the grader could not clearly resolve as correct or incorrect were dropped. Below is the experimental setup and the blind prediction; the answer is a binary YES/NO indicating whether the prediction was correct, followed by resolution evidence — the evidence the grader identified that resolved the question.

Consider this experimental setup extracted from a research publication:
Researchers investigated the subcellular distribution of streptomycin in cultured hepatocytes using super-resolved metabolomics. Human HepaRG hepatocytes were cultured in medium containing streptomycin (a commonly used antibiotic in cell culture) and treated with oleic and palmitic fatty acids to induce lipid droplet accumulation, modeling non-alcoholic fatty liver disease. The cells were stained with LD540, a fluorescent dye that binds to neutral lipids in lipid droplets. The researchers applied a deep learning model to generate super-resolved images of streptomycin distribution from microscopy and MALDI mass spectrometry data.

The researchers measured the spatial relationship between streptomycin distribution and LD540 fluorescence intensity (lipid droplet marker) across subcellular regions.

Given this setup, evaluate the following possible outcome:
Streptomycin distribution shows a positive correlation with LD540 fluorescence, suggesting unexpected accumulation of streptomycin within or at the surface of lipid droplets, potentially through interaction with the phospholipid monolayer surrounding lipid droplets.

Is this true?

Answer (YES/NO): NO